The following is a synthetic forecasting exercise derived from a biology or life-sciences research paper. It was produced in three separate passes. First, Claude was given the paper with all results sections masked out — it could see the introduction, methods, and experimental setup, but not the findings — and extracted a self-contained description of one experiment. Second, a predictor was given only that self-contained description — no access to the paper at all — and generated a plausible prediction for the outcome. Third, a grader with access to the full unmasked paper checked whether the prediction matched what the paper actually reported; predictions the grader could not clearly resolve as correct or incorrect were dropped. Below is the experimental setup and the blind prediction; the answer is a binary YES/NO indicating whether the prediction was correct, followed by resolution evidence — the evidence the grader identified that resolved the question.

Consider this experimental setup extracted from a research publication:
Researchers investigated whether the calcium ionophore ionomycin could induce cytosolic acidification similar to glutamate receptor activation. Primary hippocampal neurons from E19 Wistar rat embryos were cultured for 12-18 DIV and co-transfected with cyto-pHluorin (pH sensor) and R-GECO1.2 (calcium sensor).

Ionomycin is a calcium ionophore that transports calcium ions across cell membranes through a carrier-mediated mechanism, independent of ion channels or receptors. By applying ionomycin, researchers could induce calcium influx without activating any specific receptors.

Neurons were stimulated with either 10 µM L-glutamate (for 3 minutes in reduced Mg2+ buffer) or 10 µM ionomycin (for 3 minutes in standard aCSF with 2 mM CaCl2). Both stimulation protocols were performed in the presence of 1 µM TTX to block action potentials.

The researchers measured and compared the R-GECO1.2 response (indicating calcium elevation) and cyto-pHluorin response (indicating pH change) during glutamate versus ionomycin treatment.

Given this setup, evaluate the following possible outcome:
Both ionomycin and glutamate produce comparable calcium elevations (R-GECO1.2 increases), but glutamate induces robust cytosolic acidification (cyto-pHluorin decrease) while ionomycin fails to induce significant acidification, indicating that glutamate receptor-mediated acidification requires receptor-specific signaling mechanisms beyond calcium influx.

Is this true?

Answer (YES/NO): YES